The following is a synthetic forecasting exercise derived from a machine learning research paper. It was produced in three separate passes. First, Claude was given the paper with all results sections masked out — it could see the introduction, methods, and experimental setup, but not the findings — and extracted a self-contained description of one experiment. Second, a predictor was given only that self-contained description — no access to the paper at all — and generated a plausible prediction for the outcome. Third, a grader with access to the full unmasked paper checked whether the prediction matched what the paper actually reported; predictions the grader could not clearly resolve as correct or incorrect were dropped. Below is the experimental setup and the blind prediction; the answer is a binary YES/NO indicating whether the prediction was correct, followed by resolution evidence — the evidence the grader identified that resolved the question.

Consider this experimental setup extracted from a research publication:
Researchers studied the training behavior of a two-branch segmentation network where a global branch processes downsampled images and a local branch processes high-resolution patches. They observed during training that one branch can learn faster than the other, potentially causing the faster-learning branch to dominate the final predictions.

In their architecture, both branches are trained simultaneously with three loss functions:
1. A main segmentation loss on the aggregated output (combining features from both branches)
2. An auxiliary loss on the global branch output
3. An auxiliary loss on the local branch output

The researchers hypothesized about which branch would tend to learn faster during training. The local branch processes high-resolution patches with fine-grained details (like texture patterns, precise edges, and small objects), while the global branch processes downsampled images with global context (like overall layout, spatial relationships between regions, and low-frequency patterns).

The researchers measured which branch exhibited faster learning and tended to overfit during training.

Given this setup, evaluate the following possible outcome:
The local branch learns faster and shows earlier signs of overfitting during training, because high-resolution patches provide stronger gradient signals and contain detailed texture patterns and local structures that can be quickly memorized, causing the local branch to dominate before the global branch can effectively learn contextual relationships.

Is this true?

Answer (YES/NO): YES